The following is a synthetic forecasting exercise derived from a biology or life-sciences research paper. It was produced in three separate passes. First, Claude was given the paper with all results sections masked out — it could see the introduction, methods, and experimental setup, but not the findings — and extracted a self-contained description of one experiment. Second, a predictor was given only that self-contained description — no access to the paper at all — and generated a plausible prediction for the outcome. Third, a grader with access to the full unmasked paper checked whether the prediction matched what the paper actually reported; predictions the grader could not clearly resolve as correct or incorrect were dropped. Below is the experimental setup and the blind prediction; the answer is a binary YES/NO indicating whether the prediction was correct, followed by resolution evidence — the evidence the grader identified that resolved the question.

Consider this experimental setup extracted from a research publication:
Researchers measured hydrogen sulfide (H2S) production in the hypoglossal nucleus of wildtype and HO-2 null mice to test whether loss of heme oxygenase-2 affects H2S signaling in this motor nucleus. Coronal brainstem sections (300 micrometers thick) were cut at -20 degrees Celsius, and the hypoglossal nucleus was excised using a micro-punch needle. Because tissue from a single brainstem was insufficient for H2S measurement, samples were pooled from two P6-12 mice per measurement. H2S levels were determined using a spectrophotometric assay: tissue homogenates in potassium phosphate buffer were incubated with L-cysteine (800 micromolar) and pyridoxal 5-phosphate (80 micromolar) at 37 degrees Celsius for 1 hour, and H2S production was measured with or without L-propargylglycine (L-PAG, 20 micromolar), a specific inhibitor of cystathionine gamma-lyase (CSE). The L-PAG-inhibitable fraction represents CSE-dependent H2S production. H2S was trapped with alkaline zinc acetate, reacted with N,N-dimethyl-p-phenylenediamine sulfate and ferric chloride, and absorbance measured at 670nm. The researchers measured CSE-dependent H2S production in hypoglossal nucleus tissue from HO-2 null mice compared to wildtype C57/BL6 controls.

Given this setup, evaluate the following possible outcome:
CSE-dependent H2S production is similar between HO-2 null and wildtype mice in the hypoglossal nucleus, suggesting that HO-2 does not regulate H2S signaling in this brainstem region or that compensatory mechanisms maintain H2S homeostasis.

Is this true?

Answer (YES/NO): NO